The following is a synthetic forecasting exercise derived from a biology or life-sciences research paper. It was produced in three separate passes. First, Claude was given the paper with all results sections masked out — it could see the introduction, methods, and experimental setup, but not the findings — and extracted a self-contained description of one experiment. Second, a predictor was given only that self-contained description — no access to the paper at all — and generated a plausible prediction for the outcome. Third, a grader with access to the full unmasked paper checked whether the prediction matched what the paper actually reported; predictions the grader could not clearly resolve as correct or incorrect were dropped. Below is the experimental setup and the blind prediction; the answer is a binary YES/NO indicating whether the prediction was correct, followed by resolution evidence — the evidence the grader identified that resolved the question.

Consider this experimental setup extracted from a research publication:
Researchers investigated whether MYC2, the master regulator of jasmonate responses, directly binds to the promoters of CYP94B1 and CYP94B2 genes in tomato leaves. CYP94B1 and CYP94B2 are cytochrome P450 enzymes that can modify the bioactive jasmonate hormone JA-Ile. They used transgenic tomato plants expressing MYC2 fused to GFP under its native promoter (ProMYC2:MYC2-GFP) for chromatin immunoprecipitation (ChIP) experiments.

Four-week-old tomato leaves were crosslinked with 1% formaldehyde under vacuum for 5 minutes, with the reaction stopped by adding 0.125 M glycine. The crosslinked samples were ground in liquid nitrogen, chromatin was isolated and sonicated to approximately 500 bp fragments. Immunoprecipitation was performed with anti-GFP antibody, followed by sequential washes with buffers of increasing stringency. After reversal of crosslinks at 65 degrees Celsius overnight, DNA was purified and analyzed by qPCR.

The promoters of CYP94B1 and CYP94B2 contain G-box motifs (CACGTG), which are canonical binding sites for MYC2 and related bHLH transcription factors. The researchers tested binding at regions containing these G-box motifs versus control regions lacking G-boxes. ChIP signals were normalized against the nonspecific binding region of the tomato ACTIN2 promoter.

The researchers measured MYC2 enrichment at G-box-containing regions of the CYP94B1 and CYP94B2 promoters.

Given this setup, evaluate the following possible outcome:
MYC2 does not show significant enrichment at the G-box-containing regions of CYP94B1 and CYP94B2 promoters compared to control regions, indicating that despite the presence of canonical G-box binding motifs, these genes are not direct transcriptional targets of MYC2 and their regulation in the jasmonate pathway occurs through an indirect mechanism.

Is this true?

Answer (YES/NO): NO